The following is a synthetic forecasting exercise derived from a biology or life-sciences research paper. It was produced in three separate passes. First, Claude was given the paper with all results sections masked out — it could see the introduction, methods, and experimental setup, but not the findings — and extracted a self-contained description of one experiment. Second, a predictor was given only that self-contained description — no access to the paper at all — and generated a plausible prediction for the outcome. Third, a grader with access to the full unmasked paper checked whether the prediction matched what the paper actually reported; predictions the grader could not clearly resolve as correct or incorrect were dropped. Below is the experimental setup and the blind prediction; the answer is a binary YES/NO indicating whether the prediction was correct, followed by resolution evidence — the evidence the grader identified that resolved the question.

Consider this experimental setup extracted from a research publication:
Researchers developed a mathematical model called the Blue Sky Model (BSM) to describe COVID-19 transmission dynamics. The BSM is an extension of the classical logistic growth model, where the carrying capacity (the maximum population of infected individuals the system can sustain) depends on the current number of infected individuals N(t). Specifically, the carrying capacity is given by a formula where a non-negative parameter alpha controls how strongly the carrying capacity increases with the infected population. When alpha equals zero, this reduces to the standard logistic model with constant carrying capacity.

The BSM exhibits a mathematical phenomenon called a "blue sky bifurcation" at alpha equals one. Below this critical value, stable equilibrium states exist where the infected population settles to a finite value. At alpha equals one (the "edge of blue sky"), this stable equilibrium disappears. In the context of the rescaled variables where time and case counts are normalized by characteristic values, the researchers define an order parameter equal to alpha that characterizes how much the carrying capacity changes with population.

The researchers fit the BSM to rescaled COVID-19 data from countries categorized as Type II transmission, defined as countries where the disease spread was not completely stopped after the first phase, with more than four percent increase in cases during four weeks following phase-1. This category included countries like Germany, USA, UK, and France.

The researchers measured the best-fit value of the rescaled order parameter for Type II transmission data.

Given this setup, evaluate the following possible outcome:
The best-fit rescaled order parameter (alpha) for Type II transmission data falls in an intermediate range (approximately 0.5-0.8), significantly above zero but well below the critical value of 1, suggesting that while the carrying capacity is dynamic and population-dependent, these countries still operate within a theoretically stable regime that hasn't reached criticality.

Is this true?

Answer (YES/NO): NO